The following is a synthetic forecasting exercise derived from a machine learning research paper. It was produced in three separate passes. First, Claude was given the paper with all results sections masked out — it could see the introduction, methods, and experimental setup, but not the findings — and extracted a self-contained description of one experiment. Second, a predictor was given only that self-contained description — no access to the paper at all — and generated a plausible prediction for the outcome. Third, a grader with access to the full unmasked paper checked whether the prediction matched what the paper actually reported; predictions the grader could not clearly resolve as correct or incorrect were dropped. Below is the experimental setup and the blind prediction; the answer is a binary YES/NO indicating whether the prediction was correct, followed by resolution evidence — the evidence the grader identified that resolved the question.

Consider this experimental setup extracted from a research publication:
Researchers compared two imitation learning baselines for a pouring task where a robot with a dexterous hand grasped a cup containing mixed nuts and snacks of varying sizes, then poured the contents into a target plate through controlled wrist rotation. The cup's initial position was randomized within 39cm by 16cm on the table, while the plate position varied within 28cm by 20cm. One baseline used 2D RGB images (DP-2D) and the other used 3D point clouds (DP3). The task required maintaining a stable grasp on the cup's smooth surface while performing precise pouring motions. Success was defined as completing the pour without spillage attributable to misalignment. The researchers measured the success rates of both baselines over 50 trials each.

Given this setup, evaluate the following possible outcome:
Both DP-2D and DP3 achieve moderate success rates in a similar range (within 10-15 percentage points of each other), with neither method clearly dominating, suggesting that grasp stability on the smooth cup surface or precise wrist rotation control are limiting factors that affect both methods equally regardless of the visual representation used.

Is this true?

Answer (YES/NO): YES